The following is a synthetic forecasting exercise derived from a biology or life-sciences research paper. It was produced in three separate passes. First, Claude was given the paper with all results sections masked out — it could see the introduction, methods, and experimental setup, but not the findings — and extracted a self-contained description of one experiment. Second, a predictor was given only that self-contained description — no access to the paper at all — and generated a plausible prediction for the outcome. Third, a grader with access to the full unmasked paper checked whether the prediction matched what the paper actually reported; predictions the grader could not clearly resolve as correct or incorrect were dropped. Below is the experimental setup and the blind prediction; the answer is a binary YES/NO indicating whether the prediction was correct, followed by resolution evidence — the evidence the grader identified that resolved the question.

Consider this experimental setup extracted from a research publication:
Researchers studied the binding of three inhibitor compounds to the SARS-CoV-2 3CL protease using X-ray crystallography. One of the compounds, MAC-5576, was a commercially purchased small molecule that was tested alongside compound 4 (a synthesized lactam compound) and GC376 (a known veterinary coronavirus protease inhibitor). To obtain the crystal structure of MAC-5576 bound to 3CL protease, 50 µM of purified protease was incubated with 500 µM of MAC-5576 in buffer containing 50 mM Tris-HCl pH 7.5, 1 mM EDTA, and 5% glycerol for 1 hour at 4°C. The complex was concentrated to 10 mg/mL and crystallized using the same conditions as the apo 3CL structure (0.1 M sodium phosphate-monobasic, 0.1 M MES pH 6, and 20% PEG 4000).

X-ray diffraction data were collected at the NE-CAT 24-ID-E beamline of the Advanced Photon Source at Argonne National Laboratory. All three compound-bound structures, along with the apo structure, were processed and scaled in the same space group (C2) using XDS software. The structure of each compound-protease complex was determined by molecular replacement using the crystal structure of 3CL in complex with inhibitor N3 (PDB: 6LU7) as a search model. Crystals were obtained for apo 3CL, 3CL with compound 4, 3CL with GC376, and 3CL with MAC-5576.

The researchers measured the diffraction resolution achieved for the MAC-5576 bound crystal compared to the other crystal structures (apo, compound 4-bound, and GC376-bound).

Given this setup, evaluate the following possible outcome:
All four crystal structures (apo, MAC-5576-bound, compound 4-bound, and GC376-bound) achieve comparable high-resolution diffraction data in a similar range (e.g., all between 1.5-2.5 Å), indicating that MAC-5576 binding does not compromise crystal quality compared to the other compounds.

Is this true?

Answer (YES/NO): YES